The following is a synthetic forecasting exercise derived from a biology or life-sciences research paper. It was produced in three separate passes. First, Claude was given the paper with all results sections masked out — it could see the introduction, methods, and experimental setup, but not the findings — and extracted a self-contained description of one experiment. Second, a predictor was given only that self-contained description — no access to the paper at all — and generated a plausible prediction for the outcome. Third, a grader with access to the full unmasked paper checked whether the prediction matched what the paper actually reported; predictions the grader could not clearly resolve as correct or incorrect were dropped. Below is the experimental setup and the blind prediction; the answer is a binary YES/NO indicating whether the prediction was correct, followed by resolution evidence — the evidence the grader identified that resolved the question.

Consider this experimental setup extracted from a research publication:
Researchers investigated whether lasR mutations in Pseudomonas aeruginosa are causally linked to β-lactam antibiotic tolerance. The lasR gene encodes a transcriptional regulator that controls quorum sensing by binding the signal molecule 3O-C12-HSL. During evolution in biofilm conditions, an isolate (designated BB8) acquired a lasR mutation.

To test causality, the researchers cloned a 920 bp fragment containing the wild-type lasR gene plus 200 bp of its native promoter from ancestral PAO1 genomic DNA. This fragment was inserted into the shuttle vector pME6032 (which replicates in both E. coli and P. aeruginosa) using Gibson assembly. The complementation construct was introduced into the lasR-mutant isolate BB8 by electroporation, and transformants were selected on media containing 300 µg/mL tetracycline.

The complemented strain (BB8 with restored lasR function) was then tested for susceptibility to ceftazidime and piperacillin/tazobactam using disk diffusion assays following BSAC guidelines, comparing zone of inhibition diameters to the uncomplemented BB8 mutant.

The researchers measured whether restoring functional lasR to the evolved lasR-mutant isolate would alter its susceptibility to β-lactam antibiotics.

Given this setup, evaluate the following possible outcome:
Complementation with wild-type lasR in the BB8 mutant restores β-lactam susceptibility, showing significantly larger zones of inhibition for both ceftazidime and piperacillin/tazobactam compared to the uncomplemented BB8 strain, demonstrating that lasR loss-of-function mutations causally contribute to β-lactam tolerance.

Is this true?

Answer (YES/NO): YES